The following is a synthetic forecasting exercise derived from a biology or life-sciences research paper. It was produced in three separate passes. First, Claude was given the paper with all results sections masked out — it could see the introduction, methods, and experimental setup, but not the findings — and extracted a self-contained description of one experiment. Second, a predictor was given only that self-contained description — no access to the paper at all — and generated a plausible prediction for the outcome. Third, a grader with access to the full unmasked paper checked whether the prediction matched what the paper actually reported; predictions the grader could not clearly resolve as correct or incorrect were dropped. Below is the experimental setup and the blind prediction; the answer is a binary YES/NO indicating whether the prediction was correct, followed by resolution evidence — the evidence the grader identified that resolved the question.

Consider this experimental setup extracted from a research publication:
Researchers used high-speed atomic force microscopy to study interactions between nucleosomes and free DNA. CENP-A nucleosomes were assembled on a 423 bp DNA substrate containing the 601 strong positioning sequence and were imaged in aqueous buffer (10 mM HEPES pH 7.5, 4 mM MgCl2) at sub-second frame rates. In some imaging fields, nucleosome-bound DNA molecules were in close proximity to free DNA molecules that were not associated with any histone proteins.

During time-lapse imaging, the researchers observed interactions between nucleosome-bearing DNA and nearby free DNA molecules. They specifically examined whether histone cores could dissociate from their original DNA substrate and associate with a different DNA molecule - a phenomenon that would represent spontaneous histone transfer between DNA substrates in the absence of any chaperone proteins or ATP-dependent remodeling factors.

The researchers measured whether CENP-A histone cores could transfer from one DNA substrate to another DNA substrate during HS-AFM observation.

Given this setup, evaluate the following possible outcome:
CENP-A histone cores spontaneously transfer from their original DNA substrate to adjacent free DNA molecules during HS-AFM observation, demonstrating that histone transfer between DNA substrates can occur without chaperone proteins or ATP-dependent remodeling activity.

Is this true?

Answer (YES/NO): YES